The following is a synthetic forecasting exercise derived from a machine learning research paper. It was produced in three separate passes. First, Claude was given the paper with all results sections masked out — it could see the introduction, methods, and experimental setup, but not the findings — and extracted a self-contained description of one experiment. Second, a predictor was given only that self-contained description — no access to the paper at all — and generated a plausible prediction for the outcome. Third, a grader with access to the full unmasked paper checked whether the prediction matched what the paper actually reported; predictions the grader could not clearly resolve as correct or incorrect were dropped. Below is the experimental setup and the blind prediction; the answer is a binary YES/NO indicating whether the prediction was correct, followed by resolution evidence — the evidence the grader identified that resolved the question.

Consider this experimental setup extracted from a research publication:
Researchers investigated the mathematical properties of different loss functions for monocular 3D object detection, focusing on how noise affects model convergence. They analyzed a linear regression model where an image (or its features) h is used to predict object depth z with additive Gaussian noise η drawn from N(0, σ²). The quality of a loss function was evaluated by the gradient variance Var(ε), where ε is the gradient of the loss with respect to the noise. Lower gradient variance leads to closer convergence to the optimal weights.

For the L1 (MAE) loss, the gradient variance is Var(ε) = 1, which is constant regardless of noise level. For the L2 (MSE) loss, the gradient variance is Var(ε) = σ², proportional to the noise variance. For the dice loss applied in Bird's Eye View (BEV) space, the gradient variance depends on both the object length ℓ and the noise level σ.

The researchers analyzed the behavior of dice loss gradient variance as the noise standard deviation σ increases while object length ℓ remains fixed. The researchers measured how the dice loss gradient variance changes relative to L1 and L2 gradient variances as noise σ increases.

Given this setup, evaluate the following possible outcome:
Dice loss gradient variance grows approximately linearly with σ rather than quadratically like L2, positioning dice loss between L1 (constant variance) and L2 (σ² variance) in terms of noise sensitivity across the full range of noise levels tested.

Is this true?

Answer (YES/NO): NO